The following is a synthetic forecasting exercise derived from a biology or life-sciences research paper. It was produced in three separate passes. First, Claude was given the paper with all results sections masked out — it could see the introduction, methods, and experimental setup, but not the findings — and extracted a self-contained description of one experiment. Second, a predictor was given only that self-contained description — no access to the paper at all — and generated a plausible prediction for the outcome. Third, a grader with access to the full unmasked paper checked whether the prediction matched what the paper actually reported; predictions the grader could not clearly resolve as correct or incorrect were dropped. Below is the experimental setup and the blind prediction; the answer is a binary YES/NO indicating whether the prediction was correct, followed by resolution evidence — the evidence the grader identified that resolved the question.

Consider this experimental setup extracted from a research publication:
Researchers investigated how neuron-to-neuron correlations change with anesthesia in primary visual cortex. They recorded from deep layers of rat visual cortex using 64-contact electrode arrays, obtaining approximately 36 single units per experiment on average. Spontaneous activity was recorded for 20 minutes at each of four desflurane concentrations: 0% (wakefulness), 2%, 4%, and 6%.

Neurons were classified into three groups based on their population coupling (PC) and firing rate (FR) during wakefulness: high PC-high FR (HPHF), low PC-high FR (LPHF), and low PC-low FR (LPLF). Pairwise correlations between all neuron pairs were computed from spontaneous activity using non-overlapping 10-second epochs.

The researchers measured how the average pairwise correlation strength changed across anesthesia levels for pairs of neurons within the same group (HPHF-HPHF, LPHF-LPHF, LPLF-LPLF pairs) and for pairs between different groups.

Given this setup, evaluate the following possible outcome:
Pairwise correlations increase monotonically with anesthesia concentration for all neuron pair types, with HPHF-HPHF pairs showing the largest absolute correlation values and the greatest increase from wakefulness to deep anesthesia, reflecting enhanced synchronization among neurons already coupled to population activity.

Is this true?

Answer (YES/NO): NO